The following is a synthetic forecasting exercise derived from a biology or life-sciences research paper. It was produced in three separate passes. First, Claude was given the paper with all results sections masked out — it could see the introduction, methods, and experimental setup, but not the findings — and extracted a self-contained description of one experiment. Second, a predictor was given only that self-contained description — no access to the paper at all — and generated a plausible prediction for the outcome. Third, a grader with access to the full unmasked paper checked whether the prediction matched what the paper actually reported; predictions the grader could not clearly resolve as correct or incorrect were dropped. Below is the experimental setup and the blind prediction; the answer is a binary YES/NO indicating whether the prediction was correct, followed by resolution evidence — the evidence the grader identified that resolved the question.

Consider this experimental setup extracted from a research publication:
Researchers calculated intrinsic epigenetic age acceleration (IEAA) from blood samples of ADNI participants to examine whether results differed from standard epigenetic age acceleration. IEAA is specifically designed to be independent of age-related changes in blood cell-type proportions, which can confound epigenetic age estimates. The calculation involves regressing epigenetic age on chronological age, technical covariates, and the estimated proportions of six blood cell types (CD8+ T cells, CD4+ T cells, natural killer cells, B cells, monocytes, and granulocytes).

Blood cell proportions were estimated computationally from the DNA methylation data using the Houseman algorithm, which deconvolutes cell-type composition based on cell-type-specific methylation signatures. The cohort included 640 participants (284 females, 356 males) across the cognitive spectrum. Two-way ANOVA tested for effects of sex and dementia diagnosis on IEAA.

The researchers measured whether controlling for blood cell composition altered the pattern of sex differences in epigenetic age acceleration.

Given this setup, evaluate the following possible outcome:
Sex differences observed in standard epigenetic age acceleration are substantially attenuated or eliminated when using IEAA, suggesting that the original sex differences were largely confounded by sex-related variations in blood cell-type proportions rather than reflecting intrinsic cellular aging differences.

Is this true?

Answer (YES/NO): NO